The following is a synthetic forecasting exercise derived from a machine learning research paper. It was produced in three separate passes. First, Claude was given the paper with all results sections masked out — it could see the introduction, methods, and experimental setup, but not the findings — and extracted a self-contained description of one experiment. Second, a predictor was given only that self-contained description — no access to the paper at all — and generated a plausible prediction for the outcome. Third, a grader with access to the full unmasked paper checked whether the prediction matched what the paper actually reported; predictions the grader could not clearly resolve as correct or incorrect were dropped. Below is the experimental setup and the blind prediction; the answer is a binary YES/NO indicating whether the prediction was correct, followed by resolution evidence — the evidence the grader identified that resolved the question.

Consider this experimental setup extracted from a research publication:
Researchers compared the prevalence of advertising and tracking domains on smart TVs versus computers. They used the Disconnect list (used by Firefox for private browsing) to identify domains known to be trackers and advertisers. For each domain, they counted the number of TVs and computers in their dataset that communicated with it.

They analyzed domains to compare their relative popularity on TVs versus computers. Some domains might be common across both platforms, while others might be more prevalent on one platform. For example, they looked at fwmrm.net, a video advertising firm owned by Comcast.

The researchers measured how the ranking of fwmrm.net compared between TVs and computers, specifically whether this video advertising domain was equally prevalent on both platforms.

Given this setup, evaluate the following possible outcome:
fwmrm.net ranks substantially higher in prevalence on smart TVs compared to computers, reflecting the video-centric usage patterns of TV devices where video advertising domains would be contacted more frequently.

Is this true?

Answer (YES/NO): YES